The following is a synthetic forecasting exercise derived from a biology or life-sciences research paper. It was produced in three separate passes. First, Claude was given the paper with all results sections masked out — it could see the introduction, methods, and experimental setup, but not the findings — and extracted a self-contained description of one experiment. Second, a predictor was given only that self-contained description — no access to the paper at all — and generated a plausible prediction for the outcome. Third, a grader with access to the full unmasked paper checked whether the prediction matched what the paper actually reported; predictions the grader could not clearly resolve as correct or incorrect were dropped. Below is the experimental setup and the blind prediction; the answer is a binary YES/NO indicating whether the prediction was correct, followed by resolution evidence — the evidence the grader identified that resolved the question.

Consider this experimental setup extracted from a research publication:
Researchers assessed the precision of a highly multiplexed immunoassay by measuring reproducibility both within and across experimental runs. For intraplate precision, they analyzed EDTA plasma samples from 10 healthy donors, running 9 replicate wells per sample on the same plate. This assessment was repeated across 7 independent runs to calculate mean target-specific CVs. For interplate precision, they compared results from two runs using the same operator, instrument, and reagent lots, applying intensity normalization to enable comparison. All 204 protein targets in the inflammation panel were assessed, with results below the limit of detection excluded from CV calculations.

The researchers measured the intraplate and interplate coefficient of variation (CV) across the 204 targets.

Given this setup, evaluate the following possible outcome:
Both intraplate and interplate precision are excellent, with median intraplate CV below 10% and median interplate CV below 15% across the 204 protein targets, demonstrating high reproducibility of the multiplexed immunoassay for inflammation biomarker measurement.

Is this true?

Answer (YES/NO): YES